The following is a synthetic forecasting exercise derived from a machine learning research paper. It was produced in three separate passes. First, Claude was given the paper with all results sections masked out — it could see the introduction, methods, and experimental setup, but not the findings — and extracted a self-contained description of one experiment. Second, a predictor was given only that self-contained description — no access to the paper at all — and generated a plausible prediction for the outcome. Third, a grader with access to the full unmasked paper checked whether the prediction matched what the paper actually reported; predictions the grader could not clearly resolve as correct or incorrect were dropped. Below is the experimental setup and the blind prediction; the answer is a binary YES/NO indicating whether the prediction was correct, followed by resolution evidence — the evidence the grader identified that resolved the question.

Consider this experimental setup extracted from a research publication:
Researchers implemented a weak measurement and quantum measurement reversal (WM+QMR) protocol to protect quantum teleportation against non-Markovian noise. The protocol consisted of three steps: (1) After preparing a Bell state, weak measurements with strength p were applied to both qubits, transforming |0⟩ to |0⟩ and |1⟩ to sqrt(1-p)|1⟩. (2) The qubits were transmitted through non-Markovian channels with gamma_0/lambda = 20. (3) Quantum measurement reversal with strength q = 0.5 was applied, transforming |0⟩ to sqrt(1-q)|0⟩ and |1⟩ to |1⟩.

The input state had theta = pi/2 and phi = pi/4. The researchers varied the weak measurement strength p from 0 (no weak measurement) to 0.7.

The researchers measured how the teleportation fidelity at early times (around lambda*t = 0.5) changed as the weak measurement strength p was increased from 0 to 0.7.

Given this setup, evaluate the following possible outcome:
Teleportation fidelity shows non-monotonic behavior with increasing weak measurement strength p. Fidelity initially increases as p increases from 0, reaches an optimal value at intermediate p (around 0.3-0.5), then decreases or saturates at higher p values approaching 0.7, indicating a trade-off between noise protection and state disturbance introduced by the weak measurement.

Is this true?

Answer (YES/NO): NO